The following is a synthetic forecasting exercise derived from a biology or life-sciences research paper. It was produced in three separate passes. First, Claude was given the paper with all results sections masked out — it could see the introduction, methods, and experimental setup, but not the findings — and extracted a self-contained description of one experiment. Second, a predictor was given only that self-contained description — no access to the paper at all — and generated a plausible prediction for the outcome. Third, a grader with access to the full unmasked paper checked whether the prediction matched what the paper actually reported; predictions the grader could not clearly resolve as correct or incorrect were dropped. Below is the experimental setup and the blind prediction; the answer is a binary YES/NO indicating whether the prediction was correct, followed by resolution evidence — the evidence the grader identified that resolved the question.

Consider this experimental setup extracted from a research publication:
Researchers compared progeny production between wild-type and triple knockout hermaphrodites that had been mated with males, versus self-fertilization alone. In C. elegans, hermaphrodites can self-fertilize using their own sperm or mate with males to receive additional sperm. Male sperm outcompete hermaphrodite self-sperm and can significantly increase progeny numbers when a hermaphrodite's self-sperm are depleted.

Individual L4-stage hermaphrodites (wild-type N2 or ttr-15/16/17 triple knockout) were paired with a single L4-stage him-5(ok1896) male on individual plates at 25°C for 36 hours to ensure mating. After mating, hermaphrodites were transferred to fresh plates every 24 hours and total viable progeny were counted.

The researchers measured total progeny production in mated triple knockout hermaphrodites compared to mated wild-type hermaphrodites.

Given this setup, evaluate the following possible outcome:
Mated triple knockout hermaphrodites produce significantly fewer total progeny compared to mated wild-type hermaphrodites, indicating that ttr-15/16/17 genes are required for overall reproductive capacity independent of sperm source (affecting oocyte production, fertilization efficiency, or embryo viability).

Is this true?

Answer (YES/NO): NO